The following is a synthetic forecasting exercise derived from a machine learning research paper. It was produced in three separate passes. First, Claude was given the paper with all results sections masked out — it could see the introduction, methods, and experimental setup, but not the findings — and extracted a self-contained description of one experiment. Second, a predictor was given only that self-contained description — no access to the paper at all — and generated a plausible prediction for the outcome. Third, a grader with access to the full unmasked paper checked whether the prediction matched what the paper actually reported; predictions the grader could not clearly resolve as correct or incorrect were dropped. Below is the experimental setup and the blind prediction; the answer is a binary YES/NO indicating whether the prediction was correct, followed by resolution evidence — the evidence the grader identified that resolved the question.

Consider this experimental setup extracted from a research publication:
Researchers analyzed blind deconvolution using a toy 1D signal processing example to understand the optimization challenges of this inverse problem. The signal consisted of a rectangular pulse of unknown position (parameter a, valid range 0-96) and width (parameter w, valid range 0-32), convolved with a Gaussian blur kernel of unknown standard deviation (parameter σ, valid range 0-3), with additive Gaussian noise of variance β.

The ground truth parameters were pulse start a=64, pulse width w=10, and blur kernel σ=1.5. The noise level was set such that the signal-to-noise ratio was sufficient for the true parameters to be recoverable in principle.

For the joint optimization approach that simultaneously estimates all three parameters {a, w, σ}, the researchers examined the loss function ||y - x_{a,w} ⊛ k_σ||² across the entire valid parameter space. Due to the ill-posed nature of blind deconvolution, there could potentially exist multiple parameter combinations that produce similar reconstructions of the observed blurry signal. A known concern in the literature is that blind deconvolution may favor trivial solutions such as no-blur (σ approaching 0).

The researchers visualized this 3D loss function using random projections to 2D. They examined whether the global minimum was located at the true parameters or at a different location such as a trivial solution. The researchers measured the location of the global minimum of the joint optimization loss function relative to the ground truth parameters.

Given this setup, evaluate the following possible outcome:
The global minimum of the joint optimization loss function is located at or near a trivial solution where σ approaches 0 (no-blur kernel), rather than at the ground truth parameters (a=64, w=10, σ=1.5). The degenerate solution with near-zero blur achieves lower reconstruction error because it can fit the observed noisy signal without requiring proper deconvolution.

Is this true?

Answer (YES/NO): NO